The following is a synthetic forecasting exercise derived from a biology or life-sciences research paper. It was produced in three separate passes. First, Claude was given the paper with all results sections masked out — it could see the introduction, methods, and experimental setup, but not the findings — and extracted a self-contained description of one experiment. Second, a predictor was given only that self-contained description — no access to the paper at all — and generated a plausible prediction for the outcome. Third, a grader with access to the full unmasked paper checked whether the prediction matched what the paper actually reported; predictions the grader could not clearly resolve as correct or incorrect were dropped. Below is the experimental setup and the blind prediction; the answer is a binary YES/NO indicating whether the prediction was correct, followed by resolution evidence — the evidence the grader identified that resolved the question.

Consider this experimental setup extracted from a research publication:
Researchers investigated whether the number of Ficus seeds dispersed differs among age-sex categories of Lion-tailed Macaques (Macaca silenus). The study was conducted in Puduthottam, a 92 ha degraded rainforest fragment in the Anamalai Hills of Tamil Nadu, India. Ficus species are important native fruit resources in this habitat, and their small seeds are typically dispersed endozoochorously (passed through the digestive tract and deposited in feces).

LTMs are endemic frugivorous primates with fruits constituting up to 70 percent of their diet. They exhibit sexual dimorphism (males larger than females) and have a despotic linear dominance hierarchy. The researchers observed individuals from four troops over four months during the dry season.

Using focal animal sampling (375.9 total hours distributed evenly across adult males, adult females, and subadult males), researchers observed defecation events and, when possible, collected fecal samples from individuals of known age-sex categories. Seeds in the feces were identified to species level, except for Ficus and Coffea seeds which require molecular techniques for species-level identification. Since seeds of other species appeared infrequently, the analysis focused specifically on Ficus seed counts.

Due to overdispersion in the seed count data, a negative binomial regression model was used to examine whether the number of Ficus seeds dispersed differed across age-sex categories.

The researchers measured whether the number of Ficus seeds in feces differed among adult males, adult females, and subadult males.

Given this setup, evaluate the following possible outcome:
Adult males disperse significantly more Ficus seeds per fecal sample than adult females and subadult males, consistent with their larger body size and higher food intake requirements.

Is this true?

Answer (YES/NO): NO